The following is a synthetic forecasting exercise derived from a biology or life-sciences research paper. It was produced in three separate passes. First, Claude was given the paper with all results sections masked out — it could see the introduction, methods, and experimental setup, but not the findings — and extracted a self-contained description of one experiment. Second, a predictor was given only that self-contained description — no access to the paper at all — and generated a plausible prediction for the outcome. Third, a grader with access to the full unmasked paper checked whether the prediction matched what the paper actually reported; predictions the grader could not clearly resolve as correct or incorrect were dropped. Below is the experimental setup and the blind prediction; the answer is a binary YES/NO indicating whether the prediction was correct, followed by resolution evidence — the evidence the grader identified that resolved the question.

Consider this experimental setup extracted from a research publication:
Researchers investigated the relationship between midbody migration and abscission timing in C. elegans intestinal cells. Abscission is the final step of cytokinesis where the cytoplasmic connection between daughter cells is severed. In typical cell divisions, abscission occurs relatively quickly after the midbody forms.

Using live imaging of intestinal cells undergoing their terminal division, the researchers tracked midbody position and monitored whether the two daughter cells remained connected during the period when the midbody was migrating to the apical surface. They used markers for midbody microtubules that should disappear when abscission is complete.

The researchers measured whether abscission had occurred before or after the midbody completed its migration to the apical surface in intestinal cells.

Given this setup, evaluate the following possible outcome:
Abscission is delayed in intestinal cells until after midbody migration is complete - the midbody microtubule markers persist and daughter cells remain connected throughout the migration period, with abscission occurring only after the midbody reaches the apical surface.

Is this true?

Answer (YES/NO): YES